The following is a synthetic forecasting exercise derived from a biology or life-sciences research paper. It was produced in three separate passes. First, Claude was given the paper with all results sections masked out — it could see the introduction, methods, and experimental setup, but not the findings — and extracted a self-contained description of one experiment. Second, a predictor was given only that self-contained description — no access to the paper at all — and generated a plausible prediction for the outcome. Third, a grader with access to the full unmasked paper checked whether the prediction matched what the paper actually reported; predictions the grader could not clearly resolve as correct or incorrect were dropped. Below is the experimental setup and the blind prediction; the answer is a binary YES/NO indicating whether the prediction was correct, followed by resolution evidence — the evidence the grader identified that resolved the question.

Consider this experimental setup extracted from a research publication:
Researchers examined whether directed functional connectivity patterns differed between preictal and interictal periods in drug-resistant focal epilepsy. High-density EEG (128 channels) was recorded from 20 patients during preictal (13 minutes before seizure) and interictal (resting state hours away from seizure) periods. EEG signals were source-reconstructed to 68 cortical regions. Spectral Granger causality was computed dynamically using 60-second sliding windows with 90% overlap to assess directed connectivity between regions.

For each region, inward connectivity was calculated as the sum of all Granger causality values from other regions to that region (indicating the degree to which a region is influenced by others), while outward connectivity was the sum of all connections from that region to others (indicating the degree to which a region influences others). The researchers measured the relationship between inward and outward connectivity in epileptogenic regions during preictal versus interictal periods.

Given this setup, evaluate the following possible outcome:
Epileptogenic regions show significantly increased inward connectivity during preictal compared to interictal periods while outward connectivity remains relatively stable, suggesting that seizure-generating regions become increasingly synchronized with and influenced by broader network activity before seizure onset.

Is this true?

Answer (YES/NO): NO